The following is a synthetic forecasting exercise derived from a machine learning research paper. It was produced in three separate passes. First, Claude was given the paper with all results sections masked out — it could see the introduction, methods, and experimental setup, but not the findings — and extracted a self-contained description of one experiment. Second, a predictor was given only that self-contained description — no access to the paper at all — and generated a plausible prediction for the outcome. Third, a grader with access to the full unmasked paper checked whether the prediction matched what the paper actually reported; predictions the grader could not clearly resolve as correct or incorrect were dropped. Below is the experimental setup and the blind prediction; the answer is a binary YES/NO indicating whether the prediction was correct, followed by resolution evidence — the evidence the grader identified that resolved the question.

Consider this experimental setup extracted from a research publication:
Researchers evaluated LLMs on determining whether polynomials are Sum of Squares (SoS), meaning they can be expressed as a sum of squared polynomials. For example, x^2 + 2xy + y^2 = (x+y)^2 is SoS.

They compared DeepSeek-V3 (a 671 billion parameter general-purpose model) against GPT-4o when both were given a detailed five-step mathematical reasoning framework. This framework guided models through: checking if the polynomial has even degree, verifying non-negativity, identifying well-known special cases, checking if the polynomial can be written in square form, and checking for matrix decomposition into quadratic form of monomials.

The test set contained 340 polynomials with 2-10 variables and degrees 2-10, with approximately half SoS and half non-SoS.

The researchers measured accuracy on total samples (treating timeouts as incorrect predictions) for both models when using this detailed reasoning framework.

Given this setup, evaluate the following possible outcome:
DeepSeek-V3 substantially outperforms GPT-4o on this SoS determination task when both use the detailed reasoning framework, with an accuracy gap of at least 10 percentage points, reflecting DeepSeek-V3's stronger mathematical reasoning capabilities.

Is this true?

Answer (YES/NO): NO